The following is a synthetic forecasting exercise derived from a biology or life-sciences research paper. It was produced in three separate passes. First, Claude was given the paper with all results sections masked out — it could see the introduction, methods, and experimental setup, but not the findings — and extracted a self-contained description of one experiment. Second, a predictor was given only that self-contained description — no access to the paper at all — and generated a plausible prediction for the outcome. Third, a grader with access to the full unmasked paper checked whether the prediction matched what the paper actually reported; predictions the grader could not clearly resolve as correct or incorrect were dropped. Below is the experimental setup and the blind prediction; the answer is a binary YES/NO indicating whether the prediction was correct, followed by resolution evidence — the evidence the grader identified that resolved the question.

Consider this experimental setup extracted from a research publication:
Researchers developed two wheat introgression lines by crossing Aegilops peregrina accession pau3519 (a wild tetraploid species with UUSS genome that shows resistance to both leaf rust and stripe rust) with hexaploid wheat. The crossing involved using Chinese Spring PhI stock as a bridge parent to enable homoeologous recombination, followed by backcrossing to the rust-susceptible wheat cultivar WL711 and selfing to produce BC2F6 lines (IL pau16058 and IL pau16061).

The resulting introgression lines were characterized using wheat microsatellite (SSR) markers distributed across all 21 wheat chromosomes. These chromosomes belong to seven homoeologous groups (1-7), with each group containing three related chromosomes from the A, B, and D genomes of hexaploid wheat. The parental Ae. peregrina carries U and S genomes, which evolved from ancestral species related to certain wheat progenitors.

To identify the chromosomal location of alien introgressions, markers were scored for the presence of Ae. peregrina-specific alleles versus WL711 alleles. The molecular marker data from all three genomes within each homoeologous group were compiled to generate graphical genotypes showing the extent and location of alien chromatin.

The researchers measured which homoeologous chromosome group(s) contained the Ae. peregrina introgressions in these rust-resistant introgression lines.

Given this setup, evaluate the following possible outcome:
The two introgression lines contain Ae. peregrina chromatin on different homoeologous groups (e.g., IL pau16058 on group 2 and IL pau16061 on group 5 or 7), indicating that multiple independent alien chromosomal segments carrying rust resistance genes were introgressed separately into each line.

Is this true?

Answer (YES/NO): YES